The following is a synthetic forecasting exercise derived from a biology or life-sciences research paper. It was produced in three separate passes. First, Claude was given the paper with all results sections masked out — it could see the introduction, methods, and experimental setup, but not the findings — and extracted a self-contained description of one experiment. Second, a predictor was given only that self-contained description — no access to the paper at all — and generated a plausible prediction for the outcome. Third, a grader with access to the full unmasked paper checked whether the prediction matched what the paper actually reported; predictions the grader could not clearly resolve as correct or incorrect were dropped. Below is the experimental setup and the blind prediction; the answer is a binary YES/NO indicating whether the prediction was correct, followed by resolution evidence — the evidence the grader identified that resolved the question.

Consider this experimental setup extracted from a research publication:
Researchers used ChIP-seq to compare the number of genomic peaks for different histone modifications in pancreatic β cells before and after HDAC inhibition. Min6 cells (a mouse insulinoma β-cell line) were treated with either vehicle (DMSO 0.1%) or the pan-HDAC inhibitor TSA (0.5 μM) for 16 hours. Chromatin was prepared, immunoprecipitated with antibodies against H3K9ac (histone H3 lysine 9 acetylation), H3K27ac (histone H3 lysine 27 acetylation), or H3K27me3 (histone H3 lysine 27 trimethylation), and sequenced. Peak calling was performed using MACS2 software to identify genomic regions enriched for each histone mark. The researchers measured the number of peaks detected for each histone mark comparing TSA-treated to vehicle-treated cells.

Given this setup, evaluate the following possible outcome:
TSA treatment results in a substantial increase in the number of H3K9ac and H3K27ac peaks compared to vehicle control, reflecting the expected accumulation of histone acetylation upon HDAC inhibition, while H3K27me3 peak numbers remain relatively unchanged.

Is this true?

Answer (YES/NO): NO